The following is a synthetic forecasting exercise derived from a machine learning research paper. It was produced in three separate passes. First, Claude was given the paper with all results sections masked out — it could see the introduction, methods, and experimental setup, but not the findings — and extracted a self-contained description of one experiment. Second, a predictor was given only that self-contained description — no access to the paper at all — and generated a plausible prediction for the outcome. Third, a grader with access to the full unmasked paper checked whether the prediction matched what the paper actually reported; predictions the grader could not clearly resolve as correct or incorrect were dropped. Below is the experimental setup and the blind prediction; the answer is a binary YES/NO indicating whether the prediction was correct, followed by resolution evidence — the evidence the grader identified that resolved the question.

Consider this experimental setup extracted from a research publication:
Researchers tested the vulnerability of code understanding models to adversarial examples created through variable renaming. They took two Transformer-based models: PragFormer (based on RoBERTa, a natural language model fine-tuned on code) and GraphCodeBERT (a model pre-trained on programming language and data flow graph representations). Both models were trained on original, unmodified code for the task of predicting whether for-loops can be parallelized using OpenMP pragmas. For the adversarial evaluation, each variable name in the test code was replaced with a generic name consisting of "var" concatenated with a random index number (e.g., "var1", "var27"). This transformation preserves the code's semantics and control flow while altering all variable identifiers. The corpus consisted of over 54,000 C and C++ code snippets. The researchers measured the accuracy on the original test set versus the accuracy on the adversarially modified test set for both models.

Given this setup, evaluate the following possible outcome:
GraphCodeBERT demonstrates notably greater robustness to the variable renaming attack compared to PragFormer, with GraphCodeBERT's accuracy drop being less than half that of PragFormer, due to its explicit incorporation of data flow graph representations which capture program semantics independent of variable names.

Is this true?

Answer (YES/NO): NO